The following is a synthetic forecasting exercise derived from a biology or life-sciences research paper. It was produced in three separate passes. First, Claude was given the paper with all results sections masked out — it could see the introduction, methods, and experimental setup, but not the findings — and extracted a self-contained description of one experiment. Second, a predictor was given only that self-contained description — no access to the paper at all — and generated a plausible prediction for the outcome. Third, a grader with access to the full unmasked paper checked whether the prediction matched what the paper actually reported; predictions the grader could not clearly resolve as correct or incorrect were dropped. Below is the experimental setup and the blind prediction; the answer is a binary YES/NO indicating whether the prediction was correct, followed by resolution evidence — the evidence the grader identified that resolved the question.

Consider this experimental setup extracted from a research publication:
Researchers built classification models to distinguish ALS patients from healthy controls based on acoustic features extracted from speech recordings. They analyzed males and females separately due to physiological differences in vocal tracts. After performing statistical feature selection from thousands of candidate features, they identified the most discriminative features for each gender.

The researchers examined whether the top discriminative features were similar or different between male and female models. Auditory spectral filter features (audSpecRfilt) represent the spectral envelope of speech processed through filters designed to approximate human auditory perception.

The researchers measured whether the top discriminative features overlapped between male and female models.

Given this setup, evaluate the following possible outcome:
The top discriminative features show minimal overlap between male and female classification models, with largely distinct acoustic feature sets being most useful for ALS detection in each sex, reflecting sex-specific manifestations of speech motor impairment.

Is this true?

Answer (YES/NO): YES